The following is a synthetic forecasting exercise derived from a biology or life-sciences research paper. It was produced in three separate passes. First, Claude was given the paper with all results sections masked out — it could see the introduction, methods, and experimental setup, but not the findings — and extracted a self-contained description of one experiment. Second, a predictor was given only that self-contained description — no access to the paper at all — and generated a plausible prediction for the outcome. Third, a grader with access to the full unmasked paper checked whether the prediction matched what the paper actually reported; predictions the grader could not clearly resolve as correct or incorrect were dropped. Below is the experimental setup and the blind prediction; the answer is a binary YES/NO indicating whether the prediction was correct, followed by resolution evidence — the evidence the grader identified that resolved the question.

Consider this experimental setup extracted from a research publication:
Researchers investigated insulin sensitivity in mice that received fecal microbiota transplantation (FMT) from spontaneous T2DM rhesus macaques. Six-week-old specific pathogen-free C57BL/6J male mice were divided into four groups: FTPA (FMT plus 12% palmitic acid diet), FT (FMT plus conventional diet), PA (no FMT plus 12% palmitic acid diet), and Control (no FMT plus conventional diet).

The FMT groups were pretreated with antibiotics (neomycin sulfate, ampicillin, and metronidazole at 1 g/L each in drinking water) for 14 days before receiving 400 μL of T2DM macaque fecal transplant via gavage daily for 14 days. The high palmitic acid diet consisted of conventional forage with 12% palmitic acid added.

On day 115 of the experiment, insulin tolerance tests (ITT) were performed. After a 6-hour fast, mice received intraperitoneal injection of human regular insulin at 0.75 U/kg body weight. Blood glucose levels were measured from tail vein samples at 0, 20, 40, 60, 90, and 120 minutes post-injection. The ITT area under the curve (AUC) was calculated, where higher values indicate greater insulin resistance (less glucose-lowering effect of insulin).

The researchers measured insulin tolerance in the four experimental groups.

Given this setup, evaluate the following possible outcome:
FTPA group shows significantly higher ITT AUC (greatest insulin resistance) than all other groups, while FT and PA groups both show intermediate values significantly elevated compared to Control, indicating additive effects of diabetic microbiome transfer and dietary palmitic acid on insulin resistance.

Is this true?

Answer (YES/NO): NO